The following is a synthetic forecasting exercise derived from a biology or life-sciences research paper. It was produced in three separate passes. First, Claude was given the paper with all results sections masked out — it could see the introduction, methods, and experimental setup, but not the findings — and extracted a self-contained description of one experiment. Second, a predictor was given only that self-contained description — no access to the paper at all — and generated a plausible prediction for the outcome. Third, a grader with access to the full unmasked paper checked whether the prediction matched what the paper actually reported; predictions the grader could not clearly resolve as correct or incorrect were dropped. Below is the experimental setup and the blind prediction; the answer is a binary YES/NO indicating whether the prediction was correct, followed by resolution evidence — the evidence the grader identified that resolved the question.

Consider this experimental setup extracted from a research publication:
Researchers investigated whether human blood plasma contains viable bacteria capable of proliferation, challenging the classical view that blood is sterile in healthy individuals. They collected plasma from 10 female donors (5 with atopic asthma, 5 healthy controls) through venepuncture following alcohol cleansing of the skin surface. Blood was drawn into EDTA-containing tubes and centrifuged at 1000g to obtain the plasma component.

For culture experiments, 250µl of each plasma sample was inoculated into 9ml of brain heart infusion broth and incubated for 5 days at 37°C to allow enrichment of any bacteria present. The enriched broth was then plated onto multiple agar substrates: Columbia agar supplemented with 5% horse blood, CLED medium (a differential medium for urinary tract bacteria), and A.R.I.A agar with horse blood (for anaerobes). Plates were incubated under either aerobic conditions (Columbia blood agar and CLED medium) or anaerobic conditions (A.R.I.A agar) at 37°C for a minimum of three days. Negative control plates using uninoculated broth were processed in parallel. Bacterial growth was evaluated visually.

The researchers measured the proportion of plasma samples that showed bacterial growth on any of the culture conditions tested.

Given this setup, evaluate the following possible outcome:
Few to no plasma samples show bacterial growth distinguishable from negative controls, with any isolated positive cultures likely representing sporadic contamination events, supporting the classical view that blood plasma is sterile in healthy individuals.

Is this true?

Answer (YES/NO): NO